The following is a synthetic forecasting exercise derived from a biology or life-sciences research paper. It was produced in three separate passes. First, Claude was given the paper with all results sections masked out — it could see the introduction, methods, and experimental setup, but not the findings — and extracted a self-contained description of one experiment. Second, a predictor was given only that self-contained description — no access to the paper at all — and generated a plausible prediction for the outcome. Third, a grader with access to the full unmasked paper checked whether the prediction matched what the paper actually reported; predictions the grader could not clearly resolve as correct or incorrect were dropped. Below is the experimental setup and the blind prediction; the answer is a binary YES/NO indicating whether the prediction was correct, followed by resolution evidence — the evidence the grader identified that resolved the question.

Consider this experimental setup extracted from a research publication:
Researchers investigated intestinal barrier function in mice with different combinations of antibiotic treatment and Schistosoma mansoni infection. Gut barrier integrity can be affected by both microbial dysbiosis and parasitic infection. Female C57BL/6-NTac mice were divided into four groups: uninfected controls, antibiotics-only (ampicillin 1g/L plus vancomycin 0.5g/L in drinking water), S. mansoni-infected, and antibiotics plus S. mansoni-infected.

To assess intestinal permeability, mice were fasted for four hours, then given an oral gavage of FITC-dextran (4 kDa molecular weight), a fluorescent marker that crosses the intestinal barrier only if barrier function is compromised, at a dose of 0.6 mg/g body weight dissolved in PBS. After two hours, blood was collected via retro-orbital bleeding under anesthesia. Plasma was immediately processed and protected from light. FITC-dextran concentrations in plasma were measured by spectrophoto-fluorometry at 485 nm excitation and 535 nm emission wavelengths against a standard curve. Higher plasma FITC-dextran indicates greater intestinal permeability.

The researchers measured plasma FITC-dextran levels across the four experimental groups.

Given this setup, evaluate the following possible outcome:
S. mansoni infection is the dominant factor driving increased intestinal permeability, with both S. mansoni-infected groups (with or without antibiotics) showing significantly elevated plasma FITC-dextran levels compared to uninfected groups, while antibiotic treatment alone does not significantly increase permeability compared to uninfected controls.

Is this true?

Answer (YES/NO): NO